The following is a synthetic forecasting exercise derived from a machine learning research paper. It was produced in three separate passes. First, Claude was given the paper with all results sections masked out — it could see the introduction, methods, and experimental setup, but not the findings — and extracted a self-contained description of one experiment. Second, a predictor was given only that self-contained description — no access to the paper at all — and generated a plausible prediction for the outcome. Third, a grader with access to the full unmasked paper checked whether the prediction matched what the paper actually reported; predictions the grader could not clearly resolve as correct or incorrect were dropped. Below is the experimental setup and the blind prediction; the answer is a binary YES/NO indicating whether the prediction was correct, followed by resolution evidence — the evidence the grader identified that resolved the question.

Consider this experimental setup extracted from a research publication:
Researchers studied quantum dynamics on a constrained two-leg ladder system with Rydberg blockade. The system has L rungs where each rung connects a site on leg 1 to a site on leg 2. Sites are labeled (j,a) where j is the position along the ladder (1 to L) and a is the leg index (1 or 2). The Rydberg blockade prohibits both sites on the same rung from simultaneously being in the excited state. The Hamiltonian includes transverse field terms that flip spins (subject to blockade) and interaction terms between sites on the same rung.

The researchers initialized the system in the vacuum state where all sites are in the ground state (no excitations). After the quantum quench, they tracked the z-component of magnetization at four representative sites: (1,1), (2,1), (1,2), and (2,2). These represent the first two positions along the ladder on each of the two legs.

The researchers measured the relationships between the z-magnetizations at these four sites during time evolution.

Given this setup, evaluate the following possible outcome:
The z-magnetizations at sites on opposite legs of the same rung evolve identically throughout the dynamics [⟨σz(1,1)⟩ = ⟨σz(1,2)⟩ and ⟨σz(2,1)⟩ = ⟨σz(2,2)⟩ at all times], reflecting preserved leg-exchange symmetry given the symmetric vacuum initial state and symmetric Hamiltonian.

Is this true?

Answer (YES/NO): YES